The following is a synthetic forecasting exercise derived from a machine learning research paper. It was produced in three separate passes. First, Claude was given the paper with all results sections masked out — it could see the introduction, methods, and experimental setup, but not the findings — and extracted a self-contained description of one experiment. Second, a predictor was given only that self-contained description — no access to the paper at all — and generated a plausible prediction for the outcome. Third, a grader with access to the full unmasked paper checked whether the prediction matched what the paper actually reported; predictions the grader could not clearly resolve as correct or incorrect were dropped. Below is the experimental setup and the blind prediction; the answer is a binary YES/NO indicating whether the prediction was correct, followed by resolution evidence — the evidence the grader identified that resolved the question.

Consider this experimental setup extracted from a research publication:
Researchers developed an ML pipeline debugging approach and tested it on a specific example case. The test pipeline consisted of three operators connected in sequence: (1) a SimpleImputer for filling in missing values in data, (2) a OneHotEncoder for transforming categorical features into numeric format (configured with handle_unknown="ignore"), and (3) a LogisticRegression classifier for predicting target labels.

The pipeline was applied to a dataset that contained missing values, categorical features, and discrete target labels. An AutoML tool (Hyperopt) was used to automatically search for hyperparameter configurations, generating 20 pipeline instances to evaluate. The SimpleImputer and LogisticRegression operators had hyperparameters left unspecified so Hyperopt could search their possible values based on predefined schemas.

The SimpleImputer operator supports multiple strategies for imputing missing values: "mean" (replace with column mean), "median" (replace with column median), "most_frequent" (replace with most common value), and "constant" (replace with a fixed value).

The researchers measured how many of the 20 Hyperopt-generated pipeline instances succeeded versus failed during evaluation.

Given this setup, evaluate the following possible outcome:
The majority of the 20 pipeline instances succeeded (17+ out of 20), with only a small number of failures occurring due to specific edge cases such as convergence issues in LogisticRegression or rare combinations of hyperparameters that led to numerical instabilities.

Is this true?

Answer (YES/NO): NO